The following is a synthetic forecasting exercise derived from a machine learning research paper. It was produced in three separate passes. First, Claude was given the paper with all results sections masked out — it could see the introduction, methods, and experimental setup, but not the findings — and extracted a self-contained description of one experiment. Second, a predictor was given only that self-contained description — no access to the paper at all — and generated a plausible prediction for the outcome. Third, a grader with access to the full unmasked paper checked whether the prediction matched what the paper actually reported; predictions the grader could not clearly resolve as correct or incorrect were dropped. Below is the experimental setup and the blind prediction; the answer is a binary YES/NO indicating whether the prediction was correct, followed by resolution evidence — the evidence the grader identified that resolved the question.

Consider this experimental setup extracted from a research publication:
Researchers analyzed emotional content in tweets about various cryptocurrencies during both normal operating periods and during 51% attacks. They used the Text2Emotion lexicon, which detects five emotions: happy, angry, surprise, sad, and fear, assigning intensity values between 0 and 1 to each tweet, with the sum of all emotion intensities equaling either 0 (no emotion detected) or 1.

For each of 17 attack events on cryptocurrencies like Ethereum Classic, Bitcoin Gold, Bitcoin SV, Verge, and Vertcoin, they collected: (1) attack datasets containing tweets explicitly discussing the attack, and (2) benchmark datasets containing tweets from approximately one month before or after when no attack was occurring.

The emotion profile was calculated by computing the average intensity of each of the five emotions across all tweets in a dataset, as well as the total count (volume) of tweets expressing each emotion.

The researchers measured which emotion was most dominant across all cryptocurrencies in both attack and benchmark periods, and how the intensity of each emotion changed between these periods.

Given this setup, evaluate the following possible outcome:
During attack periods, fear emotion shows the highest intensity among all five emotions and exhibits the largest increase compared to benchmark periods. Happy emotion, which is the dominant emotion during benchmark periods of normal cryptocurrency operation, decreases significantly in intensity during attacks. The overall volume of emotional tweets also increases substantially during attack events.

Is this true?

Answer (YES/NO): NO